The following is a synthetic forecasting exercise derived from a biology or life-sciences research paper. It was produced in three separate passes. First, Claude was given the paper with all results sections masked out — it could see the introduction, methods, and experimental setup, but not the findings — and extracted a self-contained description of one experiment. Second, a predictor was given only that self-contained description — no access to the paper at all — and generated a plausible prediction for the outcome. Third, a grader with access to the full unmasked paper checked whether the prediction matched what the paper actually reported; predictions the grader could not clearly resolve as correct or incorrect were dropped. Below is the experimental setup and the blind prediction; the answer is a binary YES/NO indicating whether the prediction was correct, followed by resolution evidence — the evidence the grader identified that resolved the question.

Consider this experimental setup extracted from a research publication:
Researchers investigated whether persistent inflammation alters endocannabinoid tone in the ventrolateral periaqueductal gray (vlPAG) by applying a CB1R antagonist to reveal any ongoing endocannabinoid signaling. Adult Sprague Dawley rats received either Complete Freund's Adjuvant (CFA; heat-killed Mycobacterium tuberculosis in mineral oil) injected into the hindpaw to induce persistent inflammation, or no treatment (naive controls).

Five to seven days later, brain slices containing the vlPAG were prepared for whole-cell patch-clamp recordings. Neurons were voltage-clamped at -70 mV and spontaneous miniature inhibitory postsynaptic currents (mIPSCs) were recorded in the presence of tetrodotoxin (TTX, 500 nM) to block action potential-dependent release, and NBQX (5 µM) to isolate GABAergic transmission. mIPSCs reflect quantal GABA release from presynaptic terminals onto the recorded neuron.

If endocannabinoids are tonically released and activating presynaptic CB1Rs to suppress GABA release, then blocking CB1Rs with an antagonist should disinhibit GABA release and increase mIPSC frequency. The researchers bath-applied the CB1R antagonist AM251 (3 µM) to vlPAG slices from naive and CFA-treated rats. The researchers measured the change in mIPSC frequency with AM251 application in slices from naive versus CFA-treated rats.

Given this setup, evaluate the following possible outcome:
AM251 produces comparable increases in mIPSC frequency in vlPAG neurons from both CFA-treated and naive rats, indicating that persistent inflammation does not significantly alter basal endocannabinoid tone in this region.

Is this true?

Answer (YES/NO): NO